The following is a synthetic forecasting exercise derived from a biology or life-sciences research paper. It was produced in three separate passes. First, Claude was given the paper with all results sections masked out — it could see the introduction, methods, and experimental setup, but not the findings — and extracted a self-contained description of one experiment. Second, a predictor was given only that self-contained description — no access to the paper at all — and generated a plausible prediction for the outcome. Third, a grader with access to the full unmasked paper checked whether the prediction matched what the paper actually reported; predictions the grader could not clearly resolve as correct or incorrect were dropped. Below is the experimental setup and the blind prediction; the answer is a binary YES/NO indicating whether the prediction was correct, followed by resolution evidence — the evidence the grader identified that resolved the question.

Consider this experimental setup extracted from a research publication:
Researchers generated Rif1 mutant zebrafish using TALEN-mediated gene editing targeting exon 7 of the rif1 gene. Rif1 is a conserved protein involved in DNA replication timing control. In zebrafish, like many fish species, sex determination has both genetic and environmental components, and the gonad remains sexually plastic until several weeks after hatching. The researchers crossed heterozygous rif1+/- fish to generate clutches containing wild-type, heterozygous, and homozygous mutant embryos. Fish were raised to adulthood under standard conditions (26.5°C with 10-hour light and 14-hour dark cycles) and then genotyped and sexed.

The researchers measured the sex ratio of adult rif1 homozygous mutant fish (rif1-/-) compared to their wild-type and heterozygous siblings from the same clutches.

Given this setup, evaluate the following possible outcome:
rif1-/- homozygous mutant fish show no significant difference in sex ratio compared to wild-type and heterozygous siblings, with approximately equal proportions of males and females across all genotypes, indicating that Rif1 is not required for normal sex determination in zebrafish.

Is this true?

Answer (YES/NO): NO